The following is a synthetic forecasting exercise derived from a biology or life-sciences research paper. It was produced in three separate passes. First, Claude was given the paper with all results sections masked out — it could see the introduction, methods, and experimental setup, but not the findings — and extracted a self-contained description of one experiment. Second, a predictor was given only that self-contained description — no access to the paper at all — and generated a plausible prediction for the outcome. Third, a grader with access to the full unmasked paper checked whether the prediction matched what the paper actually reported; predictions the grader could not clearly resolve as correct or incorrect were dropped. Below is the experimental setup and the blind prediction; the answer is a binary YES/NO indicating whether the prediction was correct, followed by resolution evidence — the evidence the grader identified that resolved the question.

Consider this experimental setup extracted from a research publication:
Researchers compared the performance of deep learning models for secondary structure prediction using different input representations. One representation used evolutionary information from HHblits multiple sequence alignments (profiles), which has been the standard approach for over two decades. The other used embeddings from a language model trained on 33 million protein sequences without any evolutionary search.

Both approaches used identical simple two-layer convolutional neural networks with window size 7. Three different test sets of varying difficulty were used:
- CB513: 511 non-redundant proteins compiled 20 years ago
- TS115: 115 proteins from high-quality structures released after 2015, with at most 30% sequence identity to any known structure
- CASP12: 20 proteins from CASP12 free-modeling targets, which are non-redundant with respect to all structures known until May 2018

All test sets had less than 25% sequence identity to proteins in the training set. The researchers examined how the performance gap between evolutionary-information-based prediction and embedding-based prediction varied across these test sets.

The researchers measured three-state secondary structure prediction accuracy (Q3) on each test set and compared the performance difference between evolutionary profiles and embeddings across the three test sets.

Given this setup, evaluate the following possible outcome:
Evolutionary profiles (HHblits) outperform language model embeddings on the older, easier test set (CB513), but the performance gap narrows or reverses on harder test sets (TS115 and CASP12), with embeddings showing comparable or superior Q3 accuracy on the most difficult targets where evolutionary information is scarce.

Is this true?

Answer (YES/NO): NO